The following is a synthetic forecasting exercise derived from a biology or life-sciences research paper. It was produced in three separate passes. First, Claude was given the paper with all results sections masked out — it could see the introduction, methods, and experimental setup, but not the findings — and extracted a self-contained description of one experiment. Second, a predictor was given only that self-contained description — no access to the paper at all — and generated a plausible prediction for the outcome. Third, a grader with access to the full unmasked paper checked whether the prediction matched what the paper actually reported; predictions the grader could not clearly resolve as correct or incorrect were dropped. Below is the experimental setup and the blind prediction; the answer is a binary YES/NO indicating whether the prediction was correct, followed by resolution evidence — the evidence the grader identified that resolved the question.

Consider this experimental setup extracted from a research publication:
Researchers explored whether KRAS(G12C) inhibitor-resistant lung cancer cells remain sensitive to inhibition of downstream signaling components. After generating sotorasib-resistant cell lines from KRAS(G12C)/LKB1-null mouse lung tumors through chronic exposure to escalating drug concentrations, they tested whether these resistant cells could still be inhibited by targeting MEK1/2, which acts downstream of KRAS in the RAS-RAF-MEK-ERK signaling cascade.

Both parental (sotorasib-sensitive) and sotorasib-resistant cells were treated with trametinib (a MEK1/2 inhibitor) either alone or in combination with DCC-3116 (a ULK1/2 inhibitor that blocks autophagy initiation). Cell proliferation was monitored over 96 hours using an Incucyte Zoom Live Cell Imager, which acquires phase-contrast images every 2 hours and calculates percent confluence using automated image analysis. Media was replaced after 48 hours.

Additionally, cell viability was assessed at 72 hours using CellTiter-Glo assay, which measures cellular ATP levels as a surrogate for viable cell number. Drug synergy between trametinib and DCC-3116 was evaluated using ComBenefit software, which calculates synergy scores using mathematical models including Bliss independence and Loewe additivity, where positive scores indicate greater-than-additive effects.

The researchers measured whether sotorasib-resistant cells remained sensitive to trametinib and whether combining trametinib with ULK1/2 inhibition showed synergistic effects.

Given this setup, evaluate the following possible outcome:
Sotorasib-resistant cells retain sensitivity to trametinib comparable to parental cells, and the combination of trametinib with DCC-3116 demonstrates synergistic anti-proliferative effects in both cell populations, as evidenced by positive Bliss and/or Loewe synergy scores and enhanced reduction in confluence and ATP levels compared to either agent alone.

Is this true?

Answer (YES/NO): NO